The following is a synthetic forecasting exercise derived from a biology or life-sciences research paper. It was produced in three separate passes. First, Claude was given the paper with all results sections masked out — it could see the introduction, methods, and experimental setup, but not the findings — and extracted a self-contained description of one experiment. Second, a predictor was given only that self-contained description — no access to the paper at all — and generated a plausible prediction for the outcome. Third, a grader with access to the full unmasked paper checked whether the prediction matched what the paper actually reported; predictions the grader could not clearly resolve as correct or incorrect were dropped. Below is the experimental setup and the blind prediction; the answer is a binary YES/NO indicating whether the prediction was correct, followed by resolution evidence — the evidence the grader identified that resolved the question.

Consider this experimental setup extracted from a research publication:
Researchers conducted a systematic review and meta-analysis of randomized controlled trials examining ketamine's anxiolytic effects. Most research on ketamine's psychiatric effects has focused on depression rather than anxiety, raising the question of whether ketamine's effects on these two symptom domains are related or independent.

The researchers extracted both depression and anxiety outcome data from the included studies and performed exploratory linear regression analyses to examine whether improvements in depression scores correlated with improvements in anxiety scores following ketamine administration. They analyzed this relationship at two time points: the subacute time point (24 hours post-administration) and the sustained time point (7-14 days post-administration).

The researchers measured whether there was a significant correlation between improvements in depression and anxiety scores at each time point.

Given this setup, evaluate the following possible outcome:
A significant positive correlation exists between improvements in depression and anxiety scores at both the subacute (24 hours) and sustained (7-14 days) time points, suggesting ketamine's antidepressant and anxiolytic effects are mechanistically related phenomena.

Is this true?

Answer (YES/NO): YES